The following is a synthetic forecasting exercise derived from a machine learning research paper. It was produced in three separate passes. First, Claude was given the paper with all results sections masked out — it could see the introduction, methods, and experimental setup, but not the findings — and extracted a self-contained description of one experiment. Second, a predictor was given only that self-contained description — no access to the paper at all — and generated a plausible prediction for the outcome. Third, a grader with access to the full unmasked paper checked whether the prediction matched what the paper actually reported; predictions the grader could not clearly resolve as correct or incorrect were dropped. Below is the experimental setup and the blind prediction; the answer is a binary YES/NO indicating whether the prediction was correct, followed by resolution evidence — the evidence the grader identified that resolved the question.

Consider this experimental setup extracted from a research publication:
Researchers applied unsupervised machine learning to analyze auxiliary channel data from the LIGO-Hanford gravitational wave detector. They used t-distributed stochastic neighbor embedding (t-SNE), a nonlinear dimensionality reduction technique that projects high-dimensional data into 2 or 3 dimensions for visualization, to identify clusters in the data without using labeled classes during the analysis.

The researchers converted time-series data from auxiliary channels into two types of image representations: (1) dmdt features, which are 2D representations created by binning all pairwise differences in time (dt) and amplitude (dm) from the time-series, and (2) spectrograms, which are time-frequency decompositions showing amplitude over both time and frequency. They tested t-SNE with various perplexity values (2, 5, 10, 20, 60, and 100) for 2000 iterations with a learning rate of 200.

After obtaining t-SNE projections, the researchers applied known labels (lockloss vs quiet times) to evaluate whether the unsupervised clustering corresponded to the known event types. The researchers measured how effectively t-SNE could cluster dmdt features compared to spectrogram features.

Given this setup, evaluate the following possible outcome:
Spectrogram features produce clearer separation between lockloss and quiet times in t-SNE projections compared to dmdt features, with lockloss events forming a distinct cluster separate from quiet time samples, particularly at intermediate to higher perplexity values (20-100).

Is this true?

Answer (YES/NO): NO